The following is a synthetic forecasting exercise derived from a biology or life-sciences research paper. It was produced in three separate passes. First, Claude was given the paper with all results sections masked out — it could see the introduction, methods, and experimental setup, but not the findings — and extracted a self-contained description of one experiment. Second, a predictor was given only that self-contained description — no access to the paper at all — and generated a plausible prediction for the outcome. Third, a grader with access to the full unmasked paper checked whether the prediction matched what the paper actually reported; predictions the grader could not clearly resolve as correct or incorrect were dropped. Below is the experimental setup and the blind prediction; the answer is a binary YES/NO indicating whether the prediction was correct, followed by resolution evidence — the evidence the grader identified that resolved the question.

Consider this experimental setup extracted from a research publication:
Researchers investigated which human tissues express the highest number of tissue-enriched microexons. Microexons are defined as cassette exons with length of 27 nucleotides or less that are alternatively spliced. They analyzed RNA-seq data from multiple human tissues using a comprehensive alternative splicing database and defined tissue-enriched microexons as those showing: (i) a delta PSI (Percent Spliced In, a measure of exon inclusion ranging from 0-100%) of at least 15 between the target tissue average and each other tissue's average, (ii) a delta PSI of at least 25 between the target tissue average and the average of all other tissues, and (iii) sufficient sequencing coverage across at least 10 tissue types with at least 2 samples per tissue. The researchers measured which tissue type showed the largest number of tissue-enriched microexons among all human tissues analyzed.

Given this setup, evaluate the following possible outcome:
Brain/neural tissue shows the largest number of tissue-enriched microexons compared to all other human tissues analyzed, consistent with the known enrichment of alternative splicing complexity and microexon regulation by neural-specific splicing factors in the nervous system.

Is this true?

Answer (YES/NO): NO